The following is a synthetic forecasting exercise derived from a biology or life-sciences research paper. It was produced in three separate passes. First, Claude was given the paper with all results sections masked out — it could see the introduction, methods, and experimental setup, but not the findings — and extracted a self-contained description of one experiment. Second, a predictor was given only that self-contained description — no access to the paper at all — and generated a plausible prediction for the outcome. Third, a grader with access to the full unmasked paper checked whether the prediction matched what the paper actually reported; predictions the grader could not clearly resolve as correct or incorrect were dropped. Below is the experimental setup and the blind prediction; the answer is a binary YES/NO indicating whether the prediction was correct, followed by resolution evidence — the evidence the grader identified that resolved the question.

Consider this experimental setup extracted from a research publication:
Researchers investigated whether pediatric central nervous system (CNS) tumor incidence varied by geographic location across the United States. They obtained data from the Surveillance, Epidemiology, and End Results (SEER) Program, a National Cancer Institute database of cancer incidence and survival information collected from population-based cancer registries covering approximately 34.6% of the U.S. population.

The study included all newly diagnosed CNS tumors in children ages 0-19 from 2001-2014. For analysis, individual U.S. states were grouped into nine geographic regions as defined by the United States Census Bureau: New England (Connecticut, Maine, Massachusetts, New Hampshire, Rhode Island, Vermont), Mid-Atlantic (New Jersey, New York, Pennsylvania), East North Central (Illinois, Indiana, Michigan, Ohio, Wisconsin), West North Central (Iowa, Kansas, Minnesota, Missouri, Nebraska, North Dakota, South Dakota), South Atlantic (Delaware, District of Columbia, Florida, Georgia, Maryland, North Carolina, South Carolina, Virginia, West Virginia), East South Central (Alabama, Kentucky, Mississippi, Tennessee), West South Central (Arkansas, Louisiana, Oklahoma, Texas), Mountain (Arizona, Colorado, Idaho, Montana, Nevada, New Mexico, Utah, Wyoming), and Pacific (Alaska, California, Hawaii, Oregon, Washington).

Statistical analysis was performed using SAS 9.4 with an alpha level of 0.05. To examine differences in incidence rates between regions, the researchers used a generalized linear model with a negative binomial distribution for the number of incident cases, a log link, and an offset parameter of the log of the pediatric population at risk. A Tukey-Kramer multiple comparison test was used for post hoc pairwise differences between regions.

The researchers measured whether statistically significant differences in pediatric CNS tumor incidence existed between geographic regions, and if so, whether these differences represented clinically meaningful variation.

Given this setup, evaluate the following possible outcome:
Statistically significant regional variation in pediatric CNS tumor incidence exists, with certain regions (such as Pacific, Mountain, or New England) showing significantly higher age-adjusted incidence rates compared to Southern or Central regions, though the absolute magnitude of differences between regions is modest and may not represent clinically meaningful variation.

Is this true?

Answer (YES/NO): NO